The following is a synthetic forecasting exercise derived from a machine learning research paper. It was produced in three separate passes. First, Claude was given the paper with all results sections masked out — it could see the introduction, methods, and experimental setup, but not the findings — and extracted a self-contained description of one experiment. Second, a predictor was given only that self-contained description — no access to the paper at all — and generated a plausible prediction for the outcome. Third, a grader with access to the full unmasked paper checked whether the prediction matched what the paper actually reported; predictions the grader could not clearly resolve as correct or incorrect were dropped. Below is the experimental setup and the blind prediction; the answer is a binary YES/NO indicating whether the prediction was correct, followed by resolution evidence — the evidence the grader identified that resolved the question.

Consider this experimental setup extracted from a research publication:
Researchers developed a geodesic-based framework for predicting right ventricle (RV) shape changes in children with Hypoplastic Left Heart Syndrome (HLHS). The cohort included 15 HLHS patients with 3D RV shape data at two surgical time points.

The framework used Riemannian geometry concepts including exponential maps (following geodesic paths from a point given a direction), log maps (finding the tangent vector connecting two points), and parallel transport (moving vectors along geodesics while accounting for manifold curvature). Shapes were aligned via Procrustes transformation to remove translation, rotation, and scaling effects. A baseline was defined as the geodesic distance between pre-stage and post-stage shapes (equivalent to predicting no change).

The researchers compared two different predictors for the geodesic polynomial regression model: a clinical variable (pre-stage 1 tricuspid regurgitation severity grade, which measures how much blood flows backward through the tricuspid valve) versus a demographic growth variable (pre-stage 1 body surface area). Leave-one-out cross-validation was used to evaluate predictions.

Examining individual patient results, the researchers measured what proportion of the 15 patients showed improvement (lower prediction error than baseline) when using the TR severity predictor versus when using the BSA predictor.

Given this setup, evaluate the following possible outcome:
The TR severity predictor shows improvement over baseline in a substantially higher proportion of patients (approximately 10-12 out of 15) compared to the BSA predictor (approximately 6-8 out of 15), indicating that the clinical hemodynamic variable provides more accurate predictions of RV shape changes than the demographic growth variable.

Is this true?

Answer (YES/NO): YES